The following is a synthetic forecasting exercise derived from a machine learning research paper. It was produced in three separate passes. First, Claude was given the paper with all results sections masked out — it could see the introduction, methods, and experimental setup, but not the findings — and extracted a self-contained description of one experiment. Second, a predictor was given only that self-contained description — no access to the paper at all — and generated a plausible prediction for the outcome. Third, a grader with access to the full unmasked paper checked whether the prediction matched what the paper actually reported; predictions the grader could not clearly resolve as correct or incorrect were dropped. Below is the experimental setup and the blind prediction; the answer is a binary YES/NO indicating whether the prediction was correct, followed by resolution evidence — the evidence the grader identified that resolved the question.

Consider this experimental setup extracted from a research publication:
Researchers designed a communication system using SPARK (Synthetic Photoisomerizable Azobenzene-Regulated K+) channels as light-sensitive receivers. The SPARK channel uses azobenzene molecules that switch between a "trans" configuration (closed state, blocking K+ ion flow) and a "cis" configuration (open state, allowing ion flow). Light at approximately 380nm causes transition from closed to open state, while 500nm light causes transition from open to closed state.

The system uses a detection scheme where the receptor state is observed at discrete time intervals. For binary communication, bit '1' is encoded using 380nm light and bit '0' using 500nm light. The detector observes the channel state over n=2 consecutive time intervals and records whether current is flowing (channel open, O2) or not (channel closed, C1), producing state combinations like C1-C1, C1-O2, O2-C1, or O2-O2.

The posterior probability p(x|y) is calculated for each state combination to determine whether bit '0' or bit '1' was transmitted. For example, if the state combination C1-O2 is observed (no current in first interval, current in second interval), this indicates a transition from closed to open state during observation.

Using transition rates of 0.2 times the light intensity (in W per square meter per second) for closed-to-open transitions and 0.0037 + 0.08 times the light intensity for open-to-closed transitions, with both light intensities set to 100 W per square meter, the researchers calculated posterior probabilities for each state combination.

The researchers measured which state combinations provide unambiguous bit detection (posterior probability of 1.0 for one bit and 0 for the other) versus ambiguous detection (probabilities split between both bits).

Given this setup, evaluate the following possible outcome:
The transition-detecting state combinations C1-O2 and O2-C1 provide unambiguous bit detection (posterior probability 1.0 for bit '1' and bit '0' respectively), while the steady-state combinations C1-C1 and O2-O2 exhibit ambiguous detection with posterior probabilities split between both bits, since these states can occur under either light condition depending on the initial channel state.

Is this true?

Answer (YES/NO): YES